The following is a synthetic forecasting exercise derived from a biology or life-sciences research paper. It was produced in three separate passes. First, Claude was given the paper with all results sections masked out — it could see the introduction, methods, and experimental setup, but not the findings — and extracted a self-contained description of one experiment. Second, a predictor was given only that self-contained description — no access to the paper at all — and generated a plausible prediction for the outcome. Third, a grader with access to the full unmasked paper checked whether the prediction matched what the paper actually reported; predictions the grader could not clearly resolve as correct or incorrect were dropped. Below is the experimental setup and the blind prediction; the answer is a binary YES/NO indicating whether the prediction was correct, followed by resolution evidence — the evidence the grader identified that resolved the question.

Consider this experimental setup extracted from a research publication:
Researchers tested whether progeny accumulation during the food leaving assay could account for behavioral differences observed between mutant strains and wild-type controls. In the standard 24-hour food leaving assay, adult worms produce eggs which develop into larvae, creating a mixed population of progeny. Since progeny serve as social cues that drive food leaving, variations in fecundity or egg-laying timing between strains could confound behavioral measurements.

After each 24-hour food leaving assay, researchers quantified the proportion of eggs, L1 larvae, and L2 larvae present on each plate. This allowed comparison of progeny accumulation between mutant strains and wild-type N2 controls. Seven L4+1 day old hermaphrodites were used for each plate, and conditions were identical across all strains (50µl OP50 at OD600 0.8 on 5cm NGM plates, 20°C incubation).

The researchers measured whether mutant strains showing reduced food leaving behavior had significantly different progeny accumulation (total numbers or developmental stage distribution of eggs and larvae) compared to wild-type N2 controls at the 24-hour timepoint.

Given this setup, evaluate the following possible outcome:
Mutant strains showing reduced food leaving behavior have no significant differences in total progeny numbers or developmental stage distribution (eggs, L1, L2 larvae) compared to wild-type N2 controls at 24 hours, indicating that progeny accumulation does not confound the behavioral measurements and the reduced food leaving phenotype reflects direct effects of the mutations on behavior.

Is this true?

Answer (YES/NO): NO